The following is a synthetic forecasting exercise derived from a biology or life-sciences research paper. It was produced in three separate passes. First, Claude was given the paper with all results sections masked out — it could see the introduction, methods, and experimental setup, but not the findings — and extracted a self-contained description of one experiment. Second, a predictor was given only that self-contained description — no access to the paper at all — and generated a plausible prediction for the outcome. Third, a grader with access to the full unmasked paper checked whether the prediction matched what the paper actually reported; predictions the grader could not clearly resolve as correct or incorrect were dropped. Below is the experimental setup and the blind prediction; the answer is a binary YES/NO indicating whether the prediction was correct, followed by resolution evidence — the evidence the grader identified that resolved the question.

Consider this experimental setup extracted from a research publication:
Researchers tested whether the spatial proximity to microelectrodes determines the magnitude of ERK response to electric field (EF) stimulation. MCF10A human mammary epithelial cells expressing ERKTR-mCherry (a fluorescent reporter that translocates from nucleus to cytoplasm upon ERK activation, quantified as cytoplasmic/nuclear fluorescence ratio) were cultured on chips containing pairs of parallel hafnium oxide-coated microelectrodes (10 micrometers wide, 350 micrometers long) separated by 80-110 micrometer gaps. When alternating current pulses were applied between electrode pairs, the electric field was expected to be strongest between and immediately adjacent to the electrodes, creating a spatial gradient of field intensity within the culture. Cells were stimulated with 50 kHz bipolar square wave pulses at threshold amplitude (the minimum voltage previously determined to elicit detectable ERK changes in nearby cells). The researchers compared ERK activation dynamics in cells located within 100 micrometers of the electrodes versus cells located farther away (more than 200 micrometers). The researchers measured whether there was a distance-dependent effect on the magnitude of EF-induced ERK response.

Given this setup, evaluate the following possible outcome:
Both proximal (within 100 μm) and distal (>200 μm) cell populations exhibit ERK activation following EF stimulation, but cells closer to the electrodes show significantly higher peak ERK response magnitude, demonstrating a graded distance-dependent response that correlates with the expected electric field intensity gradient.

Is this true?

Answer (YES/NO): NO